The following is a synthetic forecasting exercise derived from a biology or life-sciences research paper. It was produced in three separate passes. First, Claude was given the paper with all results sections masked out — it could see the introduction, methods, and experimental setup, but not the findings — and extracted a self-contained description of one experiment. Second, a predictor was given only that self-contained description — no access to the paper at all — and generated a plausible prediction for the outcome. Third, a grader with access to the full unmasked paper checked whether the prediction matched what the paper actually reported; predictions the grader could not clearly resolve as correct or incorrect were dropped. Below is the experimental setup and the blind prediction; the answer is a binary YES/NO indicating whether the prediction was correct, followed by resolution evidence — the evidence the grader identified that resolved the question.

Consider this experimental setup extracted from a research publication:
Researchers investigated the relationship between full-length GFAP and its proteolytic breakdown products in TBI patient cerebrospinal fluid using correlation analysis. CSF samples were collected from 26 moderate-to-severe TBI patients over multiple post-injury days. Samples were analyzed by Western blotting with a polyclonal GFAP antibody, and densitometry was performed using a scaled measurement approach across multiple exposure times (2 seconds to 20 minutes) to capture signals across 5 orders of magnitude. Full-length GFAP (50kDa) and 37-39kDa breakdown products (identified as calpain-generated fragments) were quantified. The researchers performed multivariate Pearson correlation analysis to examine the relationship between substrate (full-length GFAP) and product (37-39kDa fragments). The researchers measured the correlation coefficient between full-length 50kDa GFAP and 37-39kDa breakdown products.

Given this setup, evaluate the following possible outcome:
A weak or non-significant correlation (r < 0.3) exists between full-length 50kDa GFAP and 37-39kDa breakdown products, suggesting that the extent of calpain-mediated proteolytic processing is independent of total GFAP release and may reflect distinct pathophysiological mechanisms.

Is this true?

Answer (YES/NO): NO